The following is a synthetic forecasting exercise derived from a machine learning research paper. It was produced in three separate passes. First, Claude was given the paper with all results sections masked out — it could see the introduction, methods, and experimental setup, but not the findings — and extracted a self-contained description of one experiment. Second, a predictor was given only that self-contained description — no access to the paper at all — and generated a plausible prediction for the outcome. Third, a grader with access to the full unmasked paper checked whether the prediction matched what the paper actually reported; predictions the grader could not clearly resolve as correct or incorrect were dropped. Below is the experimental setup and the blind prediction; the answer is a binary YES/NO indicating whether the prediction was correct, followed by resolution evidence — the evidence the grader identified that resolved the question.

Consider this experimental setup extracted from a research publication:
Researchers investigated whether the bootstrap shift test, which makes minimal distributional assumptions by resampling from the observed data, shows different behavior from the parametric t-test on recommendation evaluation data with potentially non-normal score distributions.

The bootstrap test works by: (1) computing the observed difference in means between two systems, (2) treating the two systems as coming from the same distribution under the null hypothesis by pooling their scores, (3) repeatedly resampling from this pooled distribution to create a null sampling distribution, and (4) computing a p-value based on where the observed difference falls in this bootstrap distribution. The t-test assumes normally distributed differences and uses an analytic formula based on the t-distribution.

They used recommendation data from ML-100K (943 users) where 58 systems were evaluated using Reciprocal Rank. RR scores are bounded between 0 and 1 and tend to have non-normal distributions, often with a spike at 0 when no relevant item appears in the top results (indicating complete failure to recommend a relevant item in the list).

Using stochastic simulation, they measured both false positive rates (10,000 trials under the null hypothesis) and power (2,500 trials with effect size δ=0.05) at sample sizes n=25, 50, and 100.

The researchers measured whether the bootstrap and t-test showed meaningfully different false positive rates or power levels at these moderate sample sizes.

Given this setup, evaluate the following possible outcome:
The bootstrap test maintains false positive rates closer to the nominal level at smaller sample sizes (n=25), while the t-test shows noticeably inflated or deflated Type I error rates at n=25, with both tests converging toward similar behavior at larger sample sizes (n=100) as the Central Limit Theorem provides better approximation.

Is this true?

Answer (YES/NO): NO